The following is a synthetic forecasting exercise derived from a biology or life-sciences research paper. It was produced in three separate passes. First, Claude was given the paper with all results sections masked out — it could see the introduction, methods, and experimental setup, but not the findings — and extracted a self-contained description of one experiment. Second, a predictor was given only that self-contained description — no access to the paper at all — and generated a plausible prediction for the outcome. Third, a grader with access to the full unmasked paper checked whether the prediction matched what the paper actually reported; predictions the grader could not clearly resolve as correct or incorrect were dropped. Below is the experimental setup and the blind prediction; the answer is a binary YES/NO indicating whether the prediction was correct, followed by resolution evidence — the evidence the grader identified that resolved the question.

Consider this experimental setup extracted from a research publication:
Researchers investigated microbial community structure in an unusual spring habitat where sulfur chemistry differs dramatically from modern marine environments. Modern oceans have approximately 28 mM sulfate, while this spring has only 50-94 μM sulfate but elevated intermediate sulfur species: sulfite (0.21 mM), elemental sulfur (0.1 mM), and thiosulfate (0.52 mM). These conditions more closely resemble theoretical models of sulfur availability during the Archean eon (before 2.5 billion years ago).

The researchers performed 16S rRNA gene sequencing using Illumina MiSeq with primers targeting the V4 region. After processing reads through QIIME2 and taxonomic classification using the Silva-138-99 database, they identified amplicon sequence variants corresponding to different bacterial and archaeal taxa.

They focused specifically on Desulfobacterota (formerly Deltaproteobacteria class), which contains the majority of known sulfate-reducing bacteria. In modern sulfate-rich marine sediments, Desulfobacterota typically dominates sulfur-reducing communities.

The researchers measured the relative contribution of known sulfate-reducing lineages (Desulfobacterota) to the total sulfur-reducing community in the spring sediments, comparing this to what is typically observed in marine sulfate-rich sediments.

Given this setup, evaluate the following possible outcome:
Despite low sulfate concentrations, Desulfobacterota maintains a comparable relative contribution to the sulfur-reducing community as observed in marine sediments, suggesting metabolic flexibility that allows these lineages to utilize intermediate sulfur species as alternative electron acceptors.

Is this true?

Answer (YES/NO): NO